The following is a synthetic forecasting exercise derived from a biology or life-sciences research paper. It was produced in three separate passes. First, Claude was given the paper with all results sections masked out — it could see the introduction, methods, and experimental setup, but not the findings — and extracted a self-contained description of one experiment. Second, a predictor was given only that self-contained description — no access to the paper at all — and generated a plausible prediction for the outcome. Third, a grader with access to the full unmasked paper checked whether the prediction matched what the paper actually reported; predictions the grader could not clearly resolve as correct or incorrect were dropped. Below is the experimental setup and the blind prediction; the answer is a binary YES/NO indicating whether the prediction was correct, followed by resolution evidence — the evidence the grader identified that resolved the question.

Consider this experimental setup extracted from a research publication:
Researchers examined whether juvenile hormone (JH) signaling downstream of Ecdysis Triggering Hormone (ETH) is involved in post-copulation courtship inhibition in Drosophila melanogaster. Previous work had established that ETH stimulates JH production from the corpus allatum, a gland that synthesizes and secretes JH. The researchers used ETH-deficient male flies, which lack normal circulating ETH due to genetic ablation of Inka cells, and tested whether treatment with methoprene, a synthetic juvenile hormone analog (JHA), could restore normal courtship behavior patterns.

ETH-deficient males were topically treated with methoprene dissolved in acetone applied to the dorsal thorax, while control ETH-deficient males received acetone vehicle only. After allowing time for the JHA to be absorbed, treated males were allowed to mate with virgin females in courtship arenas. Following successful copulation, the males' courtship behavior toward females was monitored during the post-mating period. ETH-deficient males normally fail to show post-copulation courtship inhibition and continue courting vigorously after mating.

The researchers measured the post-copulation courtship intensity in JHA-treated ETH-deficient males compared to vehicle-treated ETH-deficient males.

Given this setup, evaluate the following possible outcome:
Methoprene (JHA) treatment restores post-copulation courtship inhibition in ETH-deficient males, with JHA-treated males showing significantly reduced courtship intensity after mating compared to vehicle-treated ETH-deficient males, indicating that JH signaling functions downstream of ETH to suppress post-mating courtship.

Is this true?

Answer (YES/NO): NO